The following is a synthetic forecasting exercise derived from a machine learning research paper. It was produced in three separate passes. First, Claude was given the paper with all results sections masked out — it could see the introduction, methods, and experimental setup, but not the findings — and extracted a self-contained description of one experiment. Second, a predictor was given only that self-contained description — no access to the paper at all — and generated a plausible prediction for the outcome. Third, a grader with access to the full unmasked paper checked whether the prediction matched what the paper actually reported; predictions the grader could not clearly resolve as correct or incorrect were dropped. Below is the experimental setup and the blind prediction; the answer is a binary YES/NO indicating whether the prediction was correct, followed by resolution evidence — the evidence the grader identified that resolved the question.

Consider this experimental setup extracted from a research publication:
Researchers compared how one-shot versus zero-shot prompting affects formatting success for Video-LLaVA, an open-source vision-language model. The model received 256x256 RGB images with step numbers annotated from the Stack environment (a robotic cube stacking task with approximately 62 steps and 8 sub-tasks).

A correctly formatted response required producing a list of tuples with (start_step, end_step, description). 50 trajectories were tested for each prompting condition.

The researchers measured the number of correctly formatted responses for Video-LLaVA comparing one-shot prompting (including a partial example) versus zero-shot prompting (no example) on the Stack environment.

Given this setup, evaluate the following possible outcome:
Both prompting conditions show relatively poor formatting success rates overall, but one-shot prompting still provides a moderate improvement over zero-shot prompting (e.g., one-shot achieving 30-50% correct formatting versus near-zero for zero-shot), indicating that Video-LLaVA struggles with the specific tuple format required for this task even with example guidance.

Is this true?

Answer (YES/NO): NO